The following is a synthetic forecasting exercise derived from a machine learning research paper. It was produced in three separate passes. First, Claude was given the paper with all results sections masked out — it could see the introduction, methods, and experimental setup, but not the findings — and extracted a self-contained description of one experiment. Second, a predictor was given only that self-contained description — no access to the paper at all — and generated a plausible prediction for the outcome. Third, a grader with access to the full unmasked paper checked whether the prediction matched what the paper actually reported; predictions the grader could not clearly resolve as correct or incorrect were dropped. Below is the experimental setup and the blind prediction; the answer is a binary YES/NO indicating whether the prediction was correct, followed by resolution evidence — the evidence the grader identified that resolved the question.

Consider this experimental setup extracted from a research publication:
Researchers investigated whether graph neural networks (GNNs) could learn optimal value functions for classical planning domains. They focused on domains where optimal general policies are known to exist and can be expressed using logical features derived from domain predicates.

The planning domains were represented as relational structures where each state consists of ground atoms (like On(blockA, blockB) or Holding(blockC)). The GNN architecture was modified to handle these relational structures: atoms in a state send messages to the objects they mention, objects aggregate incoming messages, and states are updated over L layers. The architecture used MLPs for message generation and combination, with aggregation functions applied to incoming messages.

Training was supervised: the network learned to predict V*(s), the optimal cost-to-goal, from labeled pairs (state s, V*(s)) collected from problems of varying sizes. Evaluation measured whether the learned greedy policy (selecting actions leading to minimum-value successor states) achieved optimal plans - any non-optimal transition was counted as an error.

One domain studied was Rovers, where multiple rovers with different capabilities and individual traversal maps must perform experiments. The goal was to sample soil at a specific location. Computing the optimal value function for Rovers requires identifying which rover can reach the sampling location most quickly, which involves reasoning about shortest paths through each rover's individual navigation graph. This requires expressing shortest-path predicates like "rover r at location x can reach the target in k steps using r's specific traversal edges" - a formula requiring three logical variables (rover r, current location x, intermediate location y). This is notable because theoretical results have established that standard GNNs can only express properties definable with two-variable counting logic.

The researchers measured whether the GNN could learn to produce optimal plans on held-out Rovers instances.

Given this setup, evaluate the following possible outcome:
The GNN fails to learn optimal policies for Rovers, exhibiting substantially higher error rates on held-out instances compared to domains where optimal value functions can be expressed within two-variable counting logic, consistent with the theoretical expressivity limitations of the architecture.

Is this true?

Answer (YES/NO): YES